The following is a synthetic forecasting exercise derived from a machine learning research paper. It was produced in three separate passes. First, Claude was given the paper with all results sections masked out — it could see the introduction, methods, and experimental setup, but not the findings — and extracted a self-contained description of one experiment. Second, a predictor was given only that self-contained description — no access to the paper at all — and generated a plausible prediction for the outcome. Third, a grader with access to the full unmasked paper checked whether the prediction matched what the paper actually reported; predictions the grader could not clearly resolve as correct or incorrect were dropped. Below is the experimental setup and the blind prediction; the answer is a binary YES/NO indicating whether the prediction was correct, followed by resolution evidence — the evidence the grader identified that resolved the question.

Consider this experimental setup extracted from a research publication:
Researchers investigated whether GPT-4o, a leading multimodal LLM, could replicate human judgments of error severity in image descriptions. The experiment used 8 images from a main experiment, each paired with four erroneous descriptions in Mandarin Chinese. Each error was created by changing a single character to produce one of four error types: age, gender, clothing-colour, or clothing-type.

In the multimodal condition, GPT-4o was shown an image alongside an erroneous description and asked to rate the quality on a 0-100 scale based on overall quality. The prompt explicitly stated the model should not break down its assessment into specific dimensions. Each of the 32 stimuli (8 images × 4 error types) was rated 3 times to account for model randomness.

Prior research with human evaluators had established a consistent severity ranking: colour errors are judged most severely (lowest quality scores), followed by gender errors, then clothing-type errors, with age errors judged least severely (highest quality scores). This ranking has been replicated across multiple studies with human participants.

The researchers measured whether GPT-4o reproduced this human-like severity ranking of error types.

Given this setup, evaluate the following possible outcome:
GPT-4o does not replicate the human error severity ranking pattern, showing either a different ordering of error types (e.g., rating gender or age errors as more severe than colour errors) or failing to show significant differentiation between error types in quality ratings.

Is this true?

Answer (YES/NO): YES